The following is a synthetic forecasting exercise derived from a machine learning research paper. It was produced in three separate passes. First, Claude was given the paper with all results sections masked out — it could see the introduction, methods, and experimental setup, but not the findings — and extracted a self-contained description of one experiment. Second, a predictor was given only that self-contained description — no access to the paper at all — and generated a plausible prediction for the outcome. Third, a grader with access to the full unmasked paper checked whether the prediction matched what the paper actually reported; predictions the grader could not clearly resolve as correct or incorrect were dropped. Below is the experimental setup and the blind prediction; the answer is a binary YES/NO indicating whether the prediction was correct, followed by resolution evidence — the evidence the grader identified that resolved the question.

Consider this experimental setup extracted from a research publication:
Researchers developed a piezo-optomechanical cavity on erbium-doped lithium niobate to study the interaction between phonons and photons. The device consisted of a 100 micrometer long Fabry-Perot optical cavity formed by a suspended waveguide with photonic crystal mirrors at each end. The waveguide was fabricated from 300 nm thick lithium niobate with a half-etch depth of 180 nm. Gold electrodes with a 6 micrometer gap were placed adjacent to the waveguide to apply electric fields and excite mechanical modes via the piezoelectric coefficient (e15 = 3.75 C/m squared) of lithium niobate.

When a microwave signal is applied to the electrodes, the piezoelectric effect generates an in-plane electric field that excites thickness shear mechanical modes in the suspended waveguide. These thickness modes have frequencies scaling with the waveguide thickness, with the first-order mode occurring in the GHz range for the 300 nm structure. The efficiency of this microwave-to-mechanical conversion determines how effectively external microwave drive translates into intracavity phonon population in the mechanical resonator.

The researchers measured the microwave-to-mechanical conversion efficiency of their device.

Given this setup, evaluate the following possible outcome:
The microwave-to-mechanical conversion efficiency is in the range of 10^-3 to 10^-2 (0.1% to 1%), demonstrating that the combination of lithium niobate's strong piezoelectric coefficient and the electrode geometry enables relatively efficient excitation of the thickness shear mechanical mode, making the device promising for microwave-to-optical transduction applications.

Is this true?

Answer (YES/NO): NO